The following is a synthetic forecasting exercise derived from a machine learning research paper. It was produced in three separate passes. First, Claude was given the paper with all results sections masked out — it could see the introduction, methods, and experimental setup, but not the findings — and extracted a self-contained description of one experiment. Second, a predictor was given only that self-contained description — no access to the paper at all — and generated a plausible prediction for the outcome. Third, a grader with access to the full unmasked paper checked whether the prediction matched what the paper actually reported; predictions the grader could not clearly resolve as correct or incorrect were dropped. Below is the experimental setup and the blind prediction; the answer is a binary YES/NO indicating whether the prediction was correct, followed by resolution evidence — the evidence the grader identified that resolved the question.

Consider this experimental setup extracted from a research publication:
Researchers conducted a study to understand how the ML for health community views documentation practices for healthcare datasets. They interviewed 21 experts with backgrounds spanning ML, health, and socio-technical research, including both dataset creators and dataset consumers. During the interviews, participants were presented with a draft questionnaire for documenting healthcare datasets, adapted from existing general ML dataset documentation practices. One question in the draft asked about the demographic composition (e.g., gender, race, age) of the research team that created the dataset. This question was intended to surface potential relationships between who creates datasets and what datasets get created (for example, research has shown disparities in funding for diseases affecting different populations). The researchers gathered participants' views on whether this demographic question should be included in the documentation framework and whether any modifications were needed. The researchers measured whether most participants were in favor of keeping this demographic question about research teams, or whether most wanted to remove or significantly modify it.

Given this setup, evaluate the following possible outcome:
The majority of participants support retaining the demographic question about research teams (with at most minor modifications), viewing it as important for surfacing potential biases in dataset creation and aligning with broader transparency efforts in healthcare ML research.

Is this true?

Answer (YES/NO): YES